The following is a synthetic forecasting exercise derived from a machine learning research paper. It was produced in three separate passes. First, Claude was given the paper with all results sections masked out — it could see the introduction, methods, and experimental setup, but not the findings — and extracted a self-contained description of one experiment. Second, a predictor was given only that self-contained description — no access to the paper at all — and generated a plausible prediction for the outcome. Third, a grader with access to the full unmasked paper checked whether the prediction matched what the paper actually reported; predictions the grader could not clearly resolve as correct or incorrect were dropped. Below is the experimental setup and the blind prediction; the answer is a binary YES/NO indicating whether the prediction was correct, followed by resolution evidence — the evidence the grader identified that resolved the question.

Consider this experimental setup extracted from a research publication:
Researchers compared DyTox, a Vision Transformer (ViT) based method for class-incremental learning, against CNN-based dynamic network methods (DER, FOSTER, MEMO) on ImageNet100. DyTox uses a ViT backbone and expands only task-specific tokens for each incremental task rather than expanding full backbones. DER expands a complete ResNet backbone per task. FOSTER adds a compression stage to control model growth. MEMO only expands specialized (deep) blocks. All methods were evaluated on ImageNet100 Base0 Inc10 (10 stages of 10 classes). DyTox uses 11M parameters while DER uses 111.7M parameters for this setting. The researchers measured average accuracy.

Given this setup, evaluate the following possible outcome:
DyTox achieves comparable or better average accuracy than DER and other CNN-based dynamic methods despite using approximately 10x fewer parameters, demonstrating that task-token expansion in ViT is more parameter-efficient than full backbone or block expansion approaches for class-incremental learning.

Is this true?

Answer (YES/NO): NO